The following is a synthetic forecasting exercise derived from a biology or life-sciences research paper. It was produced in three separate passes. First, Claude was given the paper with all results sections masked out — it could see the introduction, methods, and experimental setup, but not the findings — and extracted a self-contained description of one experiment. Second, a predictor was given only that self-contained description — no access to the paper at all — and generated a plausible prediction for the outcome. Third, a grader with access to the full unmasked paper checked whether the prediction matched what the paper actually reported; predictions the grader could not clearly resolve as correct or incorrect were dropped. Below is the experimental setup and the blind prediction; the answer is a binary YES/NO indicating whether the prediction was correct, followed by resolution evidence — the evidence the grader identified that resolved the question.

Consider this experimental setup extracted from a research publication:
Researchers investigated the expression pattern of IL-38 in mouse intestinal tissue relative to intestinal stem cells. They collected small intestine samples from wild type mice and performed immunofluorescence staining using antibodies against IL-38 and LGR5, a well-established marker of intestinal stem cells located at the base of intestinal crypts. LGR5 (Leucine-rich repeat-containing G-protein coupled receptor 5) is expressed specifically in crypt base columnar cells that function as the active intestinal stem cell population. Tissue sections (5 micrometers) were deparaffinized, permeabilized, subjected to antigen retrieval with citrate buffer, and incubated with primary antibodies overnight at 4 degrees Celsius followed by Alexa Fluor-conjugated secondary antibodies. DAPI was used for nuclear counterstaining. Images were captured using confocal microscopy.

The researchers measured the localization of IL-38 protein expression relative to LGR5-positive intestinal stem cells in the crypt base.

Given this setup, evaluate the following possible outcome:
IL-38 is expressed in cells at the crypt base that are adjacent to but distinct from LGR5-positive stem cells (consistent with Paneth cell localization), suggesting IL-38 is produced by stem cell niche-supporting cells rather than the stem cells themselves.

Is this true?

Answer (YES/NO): NO